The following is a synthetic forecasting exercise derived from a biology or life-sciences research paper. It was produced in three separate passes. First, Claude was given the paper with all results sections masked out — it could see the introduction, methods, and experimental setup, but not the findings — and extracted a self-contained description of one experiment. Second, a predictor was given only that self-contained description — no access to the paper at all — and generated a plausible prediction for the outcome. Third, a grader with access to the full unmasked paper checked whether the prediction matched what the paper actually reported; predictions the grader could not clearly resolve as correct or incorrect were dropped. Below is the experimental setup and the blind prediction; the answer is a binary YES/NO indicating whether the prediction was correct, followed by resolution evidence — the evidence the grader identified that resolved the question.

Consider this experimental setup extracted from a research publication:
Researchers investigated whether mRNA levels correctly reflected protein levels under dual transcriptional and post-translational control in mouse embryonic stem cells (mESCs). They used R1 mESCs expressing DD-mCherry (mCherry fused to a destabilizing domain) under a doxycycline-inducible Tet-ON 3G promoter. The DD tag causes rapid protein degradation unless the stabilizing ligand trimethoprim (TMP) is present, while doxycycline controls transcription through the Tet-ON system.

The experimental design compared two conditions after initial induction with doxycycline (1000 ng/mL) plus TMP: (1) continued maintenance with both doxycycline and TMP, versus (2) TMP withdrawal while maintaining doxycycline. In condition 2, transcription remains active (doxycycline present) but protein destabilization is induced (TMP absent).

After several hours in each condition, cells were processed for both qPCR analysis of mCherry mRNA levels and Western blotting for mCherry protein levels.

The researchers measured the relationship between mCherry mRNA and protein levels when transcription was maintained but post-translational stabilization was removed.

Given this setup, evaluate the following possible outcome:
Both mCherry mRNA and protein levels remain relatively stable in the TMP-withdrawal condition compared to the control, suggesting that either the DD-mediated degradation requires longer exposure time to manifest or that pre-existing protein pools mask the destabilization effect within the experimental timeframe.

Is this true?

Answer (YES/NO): NO